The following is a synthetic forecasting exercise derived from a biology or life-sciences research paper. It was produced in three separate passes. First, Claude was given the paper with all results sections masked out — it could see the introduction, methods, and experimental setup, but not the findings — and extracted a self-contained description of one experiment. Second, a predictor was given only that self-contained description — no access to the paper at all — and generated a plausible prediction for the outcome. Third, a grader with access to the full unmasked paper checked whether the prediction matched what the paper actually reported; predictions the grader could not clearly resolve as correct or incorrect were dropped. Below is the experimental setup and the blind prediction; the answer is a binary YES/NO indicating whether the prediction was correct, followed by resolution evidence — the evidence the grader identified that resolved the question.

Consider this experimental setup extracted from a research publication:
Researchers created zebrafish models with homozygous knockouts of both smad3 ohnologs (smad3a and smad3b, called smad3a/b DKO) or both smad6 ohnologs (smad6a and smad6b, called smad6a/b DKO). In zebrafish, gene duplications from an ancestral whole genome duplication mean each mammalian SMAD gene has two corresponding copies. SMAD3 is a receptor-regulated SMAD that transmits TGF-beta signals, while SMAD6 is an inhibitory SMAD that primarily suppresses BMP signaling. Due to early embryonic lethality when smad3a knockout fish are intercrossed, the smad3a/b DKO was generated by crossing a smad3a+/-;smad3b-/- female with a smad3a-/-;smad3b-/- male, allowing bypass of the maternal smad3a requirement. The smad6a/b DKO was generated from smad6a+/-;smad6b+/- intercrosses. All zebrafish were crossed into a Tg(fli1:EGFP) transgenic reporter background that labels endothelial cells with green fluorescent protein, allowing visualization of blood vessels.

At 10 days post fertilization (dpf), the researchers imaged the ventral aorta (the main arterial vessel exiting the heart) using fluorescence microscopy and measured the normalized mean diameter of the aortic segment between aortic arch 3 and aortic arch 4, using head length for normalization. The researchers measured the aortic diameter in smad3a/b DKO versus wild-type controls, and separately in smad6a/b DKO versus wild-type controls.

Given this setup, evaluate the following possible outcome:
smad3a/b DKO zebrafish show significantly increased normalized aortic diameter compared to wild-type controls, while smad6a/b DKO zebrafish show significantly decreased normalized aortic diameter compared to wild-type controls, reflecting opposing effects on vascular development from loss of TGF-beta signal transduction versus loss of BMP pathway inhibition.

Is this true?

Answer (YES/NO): YES